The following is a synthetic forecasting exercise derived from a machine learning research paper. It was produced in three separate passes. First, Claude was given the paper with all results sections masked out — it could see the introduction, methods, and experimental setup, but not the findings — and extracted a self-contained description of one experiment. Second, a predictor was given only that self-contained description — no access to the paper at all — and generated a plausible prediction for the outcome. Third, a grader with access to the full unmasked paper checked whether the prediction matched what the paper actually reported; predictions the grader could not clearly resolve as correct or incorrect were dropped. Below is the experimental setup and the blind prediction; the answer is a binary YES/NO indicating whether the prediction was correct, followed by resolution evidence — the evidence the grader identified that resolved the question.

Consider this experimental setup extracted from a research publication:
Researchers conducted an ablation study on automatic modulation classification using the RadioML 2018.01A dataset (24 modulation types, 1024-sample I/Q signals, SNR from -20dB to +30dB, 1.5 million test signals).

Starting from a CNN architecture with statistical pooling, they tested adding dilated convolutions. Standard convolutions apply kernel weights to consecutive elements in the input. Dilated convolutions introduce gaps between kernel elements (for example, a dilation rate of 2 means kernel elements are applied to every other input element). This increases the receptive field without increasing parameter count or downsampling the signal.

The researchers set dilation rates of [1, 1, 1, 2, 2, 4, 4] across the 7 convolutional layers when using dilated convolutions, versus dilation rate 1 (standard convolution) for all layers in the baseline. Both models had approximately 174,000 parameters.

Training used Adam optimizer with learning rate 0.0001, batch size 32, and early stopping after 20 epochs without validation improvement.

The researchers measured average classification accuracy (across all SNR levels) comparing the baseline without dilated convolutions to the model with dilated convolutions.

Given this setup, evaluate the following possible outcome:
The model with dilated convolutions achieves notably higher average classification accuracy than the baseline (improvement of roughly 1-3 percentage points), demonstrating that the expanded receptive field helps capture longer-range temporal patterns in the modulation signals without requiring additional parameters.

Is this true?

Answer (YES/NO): NO